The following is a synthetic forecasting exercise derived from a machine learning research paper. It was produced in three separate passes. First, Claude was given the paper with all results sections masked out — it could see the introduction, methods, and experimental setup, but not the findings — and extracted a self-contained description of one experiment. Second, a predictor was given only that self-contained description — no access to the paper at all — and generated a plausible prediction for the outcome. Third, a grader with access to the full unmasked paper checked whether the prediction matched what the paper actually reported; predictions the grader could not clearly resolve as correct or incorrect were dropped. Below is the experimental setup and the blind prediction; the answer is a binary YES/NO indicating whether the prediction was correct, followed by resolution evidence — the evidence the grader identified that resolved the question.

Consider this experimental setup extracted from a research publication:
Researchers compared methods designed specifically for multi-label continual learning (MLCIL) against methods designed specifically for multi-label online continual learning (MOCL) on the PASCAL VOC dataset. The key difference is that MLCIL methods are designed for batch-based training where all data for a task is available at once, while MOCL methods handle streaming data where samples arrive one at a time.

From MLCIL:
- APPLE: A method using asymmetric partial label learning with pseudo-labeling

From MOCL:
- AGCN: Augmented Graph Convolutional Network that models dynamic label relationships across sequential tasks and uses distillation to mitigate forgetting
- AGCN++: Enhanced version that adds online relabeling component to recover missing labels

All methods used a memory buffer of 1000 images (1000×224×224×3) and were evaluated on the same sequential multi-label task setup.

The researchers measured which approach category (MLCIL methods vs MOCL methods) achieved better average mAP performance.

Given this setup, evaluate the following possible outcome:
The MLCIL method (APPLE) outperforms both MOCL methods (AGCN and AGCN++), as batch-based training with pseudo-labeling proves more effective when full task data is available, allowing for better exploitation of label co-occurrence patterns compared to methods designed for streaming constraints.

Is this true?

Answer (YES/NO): YES